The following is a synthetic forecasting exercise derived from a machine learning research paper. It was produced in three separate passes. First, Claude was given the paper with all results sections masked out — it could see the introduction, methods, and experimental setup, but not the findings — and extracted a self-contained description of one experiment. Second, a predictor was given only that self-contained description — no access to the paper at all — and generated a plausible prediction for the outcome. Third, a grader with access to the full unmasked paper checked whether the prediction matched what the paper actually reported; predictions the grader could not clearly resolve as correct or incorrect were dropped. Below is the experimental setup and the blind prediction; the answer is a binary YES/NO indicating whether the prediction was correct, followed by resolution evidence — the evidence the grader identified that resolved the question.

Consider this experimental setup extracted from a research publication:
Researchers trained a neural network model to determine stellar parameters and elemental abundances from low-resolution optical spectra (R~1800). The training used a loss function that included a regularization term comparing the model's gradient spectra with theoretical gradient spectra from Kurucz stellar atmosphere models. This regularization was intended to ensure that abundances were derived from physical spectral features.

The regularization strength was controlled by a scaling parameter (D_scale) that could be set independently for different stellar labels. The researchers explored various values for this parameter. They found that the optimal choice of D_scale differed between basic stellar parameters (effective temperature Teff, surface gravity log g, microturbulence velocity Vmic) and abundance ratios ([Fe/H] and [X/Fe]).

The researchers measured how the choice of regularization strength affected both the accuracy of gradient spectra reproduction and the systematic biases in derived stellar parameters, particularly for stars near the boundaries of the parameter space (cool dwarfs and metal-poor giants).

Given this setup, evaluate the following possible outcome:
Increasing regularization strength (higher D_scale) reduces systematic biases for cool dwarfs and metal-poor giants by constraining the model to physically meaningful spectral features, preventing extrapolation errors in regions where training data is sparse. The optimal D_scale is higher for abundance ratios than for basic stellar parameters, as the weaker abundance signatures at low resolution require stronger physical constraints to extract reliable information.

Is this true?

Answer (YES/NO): NO